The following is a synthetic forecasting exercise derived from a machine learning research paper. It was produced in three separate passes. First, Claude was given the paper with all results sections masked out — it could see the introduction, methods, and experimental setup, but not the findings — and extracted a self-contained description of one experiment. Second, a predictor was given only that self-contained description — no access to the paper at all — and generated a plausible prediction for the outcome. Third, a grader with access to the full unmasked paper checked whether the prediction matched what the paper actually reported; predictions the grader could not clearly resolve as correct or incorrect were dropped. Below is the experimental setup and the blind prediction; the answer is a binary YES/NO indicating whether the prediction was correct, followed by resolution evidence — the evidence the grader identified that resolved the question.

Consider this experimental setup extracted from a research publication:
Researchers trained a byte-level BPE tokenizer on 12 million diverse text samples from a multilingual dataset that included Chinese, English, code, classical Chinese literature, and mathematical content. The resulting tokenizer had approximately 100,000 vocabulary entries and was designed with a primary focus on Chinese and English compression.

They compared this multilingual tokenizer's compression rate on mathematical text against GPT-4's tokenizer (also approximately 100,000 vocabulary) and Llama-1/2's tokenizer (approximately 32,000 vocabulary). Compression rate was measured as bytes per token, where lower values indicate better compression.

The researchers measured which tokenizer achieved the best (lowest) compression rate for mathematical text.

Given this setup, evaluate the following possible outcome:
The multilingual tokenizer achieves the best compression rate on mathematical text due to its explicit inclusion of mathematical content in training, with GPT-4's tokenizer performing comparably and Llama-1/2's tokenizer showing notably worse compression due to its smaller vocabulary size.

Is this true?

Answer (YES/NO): NO